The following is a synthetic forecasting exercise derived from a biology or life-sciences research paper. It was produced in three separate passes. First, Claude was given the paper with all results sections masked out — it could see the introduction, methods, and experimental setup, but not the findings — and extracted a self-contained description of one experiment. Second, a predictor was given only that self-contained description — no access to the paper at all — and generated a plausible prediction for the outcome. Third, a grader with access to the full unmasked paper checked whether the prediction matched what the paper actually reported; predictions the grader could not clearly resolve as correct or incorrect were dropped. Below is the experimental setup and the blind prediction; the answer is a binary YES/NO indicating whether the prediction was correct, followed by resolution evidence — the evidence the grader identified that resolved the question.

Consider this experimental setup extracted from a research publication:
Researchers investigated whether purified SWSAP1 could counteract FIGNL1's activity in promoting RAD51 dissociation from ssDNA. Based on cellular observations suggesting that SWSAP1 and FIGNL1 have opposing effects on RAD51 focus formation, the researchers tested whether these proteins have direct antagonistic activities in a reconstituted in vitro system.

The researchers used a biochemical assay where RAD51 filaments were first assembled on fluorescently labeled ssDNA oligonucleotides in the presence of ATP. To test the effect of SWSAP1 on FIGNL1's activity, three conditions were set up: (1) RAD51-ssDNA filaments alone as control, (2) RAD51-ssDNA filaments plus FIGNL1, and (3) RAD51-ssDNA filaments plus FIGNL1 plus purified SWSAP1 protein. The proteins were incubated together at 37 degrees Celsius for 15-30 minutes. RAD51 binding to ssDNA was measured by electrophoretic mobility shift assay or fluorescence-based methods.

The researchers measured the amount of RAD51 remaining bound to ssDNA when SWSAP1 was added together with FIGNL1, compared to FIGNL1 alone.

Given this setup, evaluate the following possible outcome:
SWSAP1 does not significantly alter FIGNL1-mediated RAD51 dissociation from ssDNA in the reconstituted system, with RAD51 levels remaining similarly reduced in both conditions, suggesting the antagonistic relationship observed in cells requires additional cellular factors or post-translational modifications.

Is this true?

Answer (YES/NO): NO